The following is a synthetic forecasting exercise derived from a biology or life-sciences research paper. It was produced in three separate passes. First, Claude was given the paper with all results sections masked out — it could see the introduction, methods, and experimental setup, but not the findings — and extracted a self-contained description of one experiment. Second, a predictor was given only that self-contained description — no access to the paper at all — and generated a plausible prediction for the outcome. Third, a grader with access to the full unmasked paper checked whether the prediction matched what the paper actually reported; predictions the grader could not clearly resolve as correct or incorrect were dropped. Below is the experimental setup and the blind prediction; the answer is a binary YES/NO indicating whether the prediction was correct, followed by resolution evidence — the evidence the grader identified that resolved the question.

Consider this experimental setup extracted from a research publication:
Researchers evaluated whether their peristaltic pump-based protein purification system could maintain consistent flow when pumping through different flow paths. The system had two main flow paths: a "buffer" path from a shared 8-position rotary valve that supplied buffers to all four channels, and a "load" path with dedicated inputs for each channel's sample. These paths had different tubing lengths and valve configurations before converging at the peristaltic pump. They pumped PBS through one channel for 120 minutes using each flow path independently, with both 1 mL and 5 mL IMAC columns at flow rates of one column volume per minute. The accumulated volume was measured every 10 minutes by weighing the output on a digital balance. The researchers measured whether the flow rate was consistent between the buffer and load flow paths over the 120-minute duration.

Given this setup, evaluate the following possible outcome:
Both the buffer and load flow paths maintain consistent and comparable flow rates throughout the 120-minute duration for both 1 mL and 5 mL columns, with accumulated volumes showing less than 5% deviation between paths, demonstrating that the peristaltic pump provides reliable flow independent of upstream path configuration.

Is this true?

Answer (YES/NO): YES